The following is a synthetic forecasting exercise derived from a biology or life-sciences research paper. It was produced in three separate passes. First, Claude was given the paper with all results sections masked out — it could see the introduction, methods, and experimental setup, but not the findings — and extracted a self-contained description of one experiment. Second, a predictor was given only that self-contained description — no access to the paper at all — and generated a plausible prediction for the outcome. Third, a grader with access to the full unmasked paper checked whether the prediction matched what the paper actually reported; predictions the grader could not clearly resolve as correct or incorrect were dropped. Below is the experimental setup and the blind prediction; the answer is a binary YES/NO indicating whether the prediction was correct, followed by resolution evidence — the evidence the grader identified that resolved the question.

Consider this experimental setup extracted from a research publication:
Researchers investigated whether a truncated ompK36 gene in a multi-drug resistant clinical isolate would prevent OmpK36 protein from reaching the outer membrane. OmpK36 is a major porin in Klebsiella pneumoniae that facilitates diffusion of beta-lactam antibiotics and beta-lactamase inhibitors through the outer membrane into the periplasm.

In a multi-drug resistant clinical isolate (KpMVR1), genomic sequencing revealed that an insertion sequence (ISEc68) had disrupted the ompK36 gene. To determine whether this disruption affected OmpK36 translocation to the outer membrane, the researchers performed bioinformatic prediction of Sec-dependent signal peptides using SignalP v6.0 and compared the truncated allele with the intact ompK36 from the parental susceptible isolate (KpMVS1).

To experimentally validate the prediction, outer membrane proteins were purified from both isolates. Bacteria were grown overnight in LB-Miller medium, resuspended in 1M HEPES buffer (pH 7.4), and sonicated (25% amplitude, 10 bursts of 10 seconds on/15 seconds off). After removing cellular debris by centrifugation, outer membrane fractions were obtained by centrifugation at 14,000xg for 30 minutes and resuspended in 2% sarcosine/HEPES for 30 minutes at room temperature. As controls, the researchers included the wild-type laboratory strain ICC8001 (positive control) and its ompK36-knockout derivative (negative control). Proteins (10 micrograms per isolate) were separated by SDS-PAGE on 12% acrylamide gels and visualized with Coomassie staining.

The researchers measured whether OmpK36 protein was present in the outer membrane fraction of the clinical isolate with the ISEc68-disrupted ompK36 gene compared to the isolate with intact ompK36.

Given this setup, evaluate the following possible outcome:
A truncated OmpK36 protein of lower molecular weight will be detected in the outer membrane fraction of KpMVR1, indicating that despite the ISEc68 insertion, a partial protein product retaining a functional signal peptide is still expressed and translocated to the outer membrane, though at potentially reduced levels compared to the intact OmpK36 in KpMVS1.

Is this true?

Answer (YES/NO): NO